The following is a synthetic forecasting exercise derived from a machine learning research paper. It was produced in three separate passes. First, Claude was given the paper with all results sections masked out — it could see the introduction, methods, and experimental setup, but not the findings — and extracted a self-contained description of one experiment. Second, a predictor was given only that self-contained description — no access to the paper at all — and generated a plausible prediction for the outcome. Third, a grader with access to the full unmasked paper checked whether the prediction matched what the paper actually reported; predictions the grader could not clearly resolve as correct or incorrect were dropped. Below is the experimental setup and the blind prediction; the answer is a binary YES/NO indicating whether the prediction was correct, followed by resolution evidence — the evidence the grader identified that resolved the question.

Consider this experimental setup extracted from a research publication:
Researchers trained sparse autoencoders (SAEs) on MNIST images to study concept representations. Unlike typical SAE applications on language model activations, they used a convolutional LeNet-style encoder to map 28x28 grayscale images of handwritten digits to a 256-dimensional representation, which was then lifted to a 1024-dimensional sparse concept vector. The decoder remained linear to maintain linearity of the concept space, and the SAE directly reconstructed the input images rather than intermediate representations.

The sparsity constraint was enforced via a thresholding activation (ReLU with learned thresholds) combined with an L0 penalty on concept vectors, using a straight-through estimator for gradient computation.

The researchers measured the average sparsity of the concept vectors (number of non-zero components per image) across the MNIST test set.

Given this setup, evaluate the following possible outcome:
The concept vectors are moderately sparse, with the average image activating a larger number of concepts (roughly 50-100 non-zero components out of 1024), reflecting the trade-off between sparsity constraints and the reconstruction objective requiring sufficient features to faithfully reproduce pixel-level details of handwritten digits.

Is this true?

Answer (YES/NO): NO